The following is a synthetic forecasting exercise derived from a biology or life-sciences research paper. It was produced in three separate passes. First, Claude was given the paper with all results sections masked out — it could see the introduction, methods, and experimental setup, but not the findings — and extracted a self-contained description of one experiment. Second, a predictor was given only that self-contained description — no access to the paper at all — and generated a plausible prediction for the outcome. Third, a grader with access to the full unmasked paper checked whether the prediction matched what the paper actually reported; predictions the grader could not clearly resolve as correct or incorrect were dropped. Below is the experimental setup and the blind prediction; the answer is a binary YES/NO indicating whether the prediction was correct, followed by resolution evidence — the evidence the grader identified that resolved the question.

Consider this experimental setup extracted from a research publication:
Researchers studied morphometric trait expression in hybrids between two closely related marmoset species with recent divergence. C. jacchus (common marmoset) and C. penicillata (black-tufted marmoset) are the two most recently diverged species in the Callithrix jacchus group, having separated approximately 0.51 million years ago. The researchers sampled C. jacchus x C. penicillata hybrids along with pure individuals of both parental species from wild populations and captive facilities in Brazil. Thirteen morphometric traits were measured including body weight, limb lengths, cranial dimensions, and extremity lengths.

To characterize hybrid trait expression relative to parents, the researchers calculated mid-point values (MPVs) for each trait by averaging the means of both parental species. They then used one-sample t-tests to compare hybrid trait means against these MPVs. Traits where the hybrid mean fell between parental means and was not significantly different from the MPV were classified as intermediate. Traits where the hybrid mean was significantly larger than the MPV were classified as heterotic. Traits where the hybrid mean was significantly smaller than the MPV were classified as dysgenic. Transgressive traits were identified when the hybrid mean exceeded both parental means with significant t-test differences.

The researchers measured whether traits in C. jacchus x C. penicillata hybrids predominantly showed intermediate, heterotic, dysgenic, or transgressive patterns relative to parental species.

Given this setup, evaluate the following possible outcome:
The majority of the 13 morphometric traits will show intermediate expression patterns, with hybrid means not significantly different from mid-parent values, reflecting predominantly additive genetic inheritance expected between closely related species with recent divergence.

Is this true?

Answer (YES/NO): NO